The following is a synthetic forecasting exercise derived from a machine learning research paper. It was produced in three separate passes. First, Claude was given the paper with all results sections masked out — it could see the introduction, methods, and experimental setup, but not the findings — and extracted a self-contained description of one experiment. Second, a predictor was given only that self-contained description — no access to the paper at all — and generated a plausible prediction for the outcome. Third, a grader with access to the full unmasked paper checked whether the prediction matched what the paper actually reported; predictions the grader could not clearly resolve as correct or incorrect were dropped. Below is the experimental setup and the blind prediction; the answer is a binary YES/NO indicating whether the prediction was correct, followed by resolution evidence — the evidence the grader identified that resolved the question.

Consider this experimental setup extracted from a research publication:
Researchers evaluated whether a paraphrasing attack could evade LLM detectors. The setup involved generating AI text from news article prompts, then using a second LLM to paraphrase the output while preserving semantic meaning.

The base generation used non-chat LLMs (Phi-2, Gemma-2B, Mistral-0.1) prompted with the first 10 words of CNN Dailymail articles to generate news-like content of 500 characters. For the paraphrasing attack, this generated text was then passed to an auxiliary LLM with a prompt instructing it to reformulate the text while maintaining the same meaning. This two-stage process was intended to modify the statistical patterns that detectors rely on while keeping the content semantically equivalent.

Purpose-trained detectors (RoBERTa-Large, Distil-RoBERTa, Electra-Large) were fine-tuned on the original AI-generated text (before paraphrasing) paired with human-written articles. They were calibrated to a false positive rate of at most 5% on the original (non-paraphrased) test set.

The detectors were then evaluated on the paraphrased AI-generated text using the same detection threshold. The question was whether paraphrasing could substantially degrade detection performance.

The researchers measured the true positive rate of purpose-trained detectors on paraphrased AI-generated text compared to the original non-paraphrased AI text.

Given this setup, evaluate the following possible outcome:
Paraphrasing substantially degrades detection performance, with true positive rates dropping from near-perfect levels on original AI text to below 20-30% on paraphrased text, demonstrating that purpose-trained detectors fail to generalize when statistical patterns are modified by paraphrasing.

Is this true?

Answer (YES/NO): NO